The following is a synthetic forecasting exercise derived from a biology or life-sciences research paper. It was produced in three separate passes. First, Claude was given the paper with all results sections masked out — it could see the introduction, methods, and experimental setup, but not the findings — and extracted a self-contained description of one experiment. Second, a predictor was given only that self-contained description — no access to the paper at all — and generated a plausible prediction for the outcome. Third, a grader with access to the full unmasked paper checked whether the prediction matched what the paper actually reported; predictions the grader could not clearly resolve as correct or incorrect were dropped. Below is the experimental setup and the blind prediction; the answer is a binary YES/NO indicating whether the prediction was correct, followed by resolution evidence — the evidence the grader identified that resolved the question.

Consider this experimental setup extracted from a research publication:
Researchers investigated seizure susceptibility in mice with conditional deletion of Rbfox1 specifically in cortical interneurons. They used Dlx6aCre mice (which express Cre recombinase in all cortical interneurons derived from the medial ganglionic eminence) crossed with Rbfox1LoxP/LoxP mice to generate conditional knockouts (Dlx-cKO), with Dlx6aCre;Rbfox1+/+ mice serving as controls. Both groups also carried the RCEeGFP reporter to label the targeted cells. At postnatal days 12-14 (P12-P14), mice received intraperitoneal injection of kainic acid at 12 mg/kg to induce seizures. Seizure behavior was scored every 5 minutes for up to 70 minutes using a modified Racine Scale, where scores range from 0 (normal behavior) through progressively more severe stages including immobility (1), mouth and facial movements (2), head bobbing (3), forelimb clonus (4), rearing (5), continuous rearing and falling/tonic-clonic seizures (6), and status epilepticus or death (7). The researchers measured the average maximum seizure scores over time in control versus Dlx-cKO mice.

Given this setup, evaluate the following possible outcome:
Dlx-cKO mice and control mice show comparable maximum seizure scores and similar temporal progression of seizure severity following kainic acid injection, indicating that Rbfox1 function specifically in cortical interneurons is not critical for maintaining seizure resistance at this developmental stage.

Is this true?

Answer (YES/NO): NO